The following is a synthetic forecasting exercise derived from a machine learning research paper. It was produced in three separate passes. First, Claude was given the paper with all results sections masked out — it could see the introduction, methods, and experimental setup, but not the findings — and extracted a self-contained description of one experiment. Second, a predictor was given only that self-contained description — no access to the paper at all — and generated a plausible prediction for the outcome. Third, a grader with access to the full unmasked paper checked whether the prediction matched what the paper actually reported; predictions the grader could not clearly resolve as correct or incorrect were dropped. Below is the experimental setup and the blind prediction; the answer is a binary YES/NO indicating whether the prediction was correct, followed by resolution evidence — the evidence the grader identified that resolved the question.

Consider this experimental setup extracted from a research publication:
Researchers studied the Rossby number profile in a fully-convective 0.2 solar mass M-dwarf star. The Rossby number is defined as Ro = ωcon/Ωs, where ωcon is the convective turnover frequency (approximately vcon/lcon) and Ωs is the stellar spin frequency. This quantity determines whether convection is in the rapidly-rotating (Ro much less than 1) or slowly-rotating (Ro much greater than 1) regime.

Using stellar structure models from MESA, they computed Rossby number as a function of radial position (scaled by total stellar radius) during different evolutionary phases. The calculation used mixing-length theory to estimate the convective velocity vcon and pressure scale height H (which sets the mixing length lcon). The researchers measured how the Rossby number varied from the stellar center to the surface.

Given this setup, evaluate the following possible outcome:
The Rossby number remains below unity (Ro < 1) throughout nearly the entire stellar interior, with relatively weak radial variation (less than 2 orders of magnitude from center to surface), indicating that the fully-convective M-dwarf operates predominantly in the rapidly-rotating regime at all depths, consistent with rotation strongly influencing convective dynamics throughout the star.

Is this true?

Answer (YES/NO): NO